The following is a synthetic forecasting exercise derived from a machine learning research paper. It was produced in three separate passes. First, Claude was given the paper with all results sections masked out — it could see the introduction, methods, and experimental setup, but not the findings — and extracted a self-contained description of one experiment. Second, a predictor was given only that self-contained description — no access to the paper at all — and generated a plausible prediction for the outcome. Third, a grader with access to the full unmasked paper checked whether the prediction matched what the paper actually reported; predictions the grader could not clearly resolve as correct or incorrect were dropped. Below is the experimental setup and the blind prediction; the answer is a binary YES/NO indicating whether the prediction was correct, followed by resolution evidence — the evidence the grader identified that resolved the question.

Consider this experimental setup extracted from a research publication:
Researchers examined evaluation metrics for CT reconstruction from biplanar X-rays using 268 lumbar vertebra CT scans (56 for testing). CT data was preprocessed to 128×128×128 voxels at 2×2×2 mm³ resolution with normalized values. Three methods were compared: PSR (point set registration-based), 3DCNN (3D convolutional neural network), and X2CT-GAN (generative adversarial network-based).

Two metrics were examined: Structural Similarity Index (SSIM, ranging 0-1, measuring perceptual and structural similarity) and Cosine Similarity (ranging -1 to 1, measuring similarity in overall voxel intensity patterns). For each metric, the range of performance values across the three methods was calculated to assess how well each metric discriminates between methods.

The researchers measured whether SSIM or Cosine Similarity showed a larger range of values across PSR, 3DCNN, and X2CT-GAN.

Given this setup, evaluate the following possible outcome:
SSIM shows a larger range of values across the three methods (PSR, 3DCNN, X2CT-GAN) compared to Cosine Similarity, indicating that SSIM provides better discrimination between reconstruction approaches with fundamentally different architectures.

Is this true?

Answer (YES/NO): YES